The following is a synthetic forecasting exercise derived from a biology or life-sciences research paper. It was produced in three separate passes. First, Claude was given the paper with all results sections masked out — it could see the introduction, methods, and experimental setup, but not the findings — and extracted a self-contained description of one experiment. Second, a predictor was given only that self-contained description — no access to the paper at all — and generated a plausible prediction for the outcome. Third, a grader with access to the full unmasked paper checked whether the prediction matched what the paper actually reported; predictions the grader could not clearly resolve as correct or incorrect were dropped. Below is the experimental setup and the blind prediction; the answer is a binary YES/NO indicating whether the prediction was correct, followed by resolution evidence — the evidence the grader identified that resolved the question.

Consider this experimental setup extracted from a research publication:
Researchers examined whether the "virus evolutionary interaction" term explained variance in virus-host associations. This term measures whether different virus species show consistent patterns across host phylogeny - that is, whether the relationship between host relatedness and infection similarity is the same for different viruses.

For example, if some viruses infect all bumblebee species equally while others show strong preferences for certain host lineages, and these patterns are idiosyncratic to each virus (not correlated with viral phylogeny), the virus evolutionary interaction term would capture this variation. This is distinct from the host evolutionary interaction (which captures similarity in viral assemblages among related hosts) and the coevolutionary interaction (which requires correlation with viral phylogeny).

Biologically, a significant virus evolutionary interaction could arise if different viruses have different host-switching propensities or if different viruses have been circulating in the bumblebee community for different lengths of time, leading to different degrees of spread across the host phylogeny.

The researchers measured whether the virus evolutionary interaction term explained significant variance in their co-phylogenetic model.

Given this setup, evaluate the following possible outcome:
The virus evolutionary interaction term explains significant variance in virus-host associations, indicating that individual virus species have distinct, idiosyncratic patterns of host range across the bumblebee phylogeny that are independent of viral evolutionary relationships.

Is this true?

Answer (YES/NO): NO